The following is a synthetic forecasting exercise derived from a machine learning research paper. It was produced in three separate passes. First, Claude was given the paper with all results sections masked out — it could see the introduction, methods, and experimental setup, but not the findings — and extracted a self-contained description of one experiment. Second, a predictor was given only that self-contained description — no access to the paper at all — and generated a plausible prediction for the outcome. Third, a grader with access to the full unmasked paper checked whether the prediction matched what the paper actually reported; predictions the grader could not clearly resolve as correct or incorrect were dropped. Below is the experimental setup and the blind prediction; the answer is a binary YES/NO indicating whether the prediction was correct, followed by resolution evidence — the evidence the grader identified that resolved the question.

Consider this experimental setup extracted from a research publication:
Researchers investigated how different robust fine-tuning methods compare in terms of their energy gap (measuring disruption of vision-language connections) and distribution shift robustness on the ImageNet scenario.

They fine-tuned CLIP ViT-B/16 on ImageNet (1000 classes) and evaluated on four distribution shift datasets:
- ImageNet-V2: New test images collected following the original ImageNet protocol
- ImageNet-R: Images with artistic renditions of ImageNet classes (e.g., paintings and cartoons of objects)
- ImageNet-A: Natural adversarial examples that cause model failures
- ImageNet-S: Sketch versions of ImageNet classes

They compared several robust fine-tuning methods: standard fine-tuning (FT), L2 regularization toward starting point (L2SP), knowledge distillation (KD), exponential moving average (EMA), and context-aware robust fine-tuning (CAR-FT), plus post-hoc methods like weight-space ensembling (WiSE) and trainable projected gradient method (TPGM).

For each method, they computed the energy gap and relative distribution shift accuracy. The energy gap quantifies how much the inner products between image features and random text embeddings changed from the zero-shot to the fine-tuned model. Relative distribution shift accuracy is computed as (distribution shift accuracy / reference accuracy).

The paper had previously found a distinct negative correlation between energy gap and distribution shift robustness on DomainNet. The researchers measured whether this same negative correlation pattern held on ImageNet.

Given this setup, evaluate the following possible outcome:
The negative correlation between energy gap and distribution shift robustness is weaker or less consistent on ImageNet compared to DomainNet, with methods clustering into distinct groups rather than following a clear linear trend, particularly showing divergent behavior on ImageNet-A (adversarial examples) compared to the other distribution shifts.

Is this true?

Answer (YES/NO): NO